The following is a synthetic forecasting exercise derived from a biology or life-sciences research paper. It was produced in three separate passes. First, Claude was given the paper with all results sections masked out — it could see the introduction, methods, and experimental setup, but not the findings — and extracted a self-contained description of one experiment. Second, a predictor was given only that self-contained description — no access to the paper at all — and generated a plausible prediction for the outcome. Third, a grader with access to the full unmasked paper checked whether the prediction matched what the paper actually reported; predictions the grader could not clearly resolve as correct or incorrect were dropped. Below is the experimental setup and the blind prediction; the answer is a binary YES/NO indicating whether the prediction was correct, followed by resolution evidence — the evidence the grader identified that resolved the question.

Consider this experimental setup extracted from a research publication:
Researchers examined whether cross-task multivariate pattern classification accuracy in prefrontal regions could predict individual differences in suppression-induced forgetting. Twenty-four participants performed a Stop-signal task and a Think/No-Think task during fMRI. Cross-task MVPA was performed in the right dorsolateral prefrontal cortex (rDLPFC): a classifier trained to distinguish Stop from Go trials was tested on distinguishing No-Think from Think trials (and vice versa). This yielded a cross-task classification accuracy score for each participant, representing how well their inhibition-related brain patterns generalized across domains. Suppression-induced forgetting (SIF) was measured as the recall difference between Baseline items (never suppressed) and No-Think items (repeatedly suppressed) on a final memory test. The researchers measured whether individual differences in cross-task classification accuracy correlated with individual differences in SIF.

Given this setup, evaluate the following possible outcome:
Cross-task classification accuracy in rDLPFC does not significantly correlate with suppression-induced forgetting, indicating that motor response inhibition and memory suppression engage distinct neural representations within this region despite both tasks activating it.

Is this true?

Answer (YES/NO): NO